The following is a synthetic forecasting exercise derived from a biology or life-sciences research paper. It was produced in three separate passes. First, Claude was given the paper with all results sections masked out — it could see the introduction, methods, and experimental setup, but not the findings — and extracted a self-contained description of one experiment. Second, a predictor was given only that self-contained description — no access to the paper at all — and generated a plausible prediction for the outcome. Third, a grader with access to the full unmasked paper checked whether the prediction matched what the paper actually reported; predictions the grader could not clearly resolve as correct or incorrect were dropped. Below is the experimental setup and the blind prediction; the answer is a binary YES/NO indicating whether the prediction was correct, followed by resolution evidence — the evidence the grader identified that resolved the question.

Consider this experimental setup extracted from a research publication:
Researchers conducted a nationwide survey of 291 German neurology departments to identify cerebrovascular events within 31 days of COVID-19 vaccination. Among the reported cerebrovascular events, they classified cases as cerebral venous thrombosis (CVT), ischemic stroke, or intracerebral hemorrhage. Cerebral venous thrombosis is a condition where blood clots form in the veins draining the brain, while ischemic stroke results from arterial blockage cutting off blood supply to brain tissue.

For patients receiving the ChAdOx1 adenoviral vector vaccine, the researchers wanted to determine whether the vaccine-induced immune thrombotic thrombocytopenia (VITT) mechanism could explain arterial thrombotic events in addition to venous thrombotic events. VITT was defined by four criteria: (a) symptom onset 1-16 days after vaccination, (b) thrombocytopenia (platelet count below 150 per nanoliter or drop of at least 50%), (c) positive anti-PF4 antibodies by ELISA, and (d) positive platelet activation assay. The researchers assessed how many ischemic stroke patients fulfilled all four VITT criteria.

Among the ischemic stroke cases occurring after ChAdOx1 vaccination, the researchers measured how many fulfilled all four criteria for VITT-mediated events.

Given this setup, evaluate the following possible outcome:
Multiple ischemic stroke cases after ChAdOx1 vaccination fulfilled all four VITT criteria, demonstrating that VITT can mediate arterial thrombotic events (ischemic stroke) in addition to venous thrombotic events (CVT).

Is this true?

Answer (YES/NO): YES